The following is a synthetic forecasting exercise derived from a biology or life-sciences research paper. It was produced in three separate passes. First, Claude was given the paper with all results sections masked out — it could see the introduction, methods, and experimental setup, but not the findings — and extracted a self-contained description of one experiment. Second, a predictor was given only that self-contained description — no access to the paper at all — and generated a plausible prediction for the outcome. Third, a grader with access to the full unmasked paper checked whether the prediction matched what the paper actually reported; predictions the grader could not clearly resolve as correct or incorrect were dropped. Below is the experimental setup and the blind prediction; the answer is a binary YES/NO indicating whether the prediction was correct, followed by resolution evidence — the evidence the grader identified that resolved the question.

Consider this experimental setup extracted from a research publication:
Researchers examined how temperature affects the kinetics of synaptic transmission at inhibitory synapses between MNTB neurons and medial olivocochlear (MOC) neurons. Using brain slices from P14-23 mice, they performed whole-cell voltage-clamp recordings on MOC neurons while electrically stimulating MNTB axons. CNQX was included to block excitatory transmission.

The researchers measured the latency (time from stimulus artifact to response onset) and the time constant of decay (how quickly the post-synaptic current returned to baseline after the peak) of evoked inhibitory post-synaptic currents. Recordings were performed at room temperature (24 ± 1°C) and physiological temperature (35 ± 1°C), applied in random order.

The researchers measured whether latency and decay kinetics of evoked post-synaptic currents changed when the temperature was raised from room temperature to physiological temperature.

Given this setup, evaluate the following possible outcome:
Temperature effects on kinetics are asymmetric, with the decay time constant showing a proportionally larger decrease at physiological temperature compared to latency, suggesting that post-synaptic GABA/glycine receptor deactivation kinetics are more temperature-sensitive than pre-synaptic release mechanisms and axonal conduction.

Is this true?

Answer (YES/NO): NO